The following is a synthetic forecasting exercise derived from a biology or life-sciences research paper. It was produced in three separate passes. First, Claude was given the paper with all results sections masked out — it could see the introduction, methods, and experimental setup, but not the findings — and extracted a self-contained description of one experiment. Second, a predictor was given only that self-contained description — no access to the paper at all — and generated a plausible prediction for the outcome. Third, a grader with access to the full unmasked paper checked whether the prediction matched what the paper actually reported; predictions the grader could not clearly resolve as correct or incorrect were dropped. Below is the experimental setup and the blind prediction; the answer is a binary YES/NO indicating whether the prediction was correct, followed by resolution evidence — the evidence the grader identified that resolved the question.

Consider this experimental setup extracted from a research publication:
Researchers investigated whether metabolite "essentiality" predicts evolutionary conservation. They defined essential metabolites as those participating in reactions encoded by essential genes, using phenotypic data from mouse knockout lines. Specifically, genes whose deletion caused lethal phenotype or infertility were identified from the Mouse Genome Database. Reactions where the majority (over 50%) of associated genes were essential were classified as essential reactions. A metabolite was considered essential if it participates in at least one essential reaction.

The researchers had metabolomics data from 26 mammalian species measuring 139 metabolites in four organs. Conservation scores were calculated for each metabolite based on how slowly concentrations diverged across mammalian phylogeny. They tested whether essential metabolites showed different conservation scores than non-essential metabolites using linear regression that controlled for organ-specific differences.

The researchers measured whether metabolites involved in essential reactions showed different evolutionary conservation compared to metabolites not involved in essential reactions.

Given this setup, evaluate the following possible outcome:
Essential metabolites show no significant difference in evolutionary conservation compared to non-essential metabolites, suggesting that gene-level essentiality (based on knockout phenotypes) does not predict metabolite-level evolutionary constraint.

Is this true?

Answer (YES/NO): NO